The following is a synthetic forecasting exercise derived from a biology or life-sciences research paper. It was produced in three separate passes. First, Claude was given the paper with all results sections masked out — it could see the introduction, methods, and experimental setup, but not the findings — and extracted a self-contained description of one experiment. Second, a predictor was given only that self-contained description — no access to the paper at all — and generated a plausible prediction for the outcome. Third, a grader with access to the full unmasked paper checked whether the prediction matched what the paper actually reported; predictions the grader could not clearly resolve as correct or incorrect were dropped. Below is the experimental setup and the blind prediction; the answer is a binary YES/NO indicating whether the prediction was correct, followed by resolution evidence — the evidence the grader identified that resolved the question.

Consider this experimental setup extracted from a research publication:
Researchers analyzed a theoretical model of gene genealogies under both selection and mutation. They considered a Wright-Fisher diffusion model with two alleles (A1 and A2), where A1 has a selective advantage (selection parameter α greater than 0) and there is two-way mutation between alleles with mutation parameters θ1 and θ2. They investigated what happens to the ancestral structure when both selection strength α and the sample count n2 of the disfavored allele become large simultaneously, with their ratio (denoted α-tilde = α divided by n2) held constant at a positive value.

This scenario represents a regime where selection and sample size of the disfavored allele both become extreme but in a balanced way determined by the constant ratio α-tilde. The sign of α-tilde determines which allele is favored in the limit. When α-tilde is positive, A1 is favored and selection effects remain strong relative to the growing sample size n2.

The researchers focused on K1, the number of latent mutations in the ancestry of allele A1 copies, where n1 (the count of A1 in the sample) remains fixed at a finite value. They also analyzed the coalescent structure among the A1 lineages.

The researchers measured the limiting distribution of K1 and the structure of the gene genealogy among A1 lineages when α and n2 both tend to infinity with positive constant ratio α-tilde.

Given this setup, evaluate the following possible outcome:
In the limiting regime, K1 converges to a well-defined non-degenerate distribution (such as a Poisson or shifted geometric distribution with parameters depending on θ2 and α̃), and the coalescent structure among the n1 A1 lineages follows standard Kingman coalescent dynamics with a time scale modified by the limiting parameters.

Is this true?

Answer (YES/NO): NO